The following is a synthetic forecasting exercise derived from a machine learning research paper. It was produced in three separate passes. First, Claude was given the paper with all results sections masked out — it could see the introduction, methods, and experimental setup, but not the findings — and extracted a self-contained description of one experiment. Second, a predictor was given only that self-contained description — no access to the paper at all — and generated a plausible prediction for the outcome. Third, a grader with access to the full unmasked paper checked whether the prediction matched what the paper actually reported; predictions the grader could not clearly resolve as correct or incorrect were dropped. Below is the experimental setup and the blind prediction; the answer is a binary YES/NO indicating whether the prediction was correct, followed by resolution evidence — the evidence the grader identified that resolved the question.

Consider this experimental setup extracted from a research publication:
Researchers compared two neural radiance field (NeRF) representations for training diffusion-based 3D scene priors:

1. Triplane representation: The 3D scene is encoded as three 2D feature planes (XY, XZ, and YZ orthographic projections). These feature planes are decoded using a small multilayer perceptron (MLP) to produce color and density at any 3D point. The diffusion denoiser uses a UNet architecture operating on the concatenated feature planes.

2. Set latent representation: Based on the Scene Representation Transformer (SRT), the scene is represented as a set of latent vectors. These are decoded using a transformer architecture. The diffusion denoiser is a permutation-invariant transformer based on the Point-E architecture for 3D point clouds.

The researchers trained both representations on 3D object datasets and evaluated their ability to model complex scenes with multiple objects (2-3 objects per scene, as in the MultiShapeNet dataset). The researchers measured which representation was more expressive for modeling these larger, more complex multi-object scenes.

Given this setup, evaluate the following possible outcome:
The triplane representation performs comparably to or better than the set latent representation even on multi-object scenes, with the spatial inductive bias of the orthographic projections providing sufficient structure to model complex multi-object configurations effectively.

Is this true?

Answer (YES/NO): NO